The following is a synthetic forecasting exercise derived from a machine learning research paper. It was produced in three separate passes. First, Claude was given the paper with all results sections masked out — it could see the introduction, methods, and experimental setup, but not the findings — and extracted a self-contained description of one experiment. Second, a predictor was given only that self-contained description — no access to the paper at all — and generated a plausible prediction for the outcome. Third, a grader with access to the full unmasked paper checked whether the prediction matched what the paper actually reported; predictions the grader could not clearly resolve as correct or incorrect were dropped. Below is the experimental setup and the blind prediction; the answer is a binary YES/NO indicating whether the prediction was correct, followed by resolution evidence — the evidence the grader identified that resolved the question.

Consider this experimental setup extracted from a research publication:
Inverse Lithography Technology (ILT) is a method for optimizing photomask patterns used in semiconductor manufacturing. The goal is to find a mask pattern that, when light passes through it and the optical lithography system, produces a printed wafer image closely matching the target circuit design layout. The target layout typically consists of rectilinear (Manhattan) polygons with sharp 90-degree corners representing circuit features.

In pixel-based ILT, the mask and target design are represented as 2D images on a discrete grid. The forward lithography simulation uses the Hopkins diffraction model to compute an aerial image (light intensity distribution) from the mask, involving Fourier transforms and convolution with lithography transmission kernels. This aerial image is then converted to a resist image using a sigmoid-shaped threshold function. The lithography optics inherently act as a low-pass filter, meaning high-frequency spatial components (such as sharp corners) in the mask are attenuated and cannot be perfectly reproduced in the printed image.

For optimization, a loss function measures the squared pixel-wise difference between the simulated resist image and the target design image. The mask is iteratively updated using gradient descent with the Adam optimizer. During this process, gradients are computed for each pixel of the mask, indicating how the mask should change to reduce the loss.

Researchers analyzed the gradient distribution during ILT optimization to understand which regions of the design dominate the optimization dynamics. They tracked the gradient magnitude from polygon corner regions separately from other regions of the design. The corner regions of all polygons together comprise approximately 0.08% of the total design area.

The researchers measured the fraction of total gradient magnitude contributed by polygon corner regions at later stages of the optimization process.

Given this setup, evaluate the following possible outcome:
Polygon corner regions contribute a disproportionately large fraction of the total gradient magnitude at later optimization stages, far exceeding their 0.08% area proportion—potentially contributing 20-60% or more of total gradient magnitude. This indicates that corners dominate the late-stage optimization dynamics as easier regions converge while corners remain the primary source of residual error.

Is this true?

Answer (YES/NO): YES